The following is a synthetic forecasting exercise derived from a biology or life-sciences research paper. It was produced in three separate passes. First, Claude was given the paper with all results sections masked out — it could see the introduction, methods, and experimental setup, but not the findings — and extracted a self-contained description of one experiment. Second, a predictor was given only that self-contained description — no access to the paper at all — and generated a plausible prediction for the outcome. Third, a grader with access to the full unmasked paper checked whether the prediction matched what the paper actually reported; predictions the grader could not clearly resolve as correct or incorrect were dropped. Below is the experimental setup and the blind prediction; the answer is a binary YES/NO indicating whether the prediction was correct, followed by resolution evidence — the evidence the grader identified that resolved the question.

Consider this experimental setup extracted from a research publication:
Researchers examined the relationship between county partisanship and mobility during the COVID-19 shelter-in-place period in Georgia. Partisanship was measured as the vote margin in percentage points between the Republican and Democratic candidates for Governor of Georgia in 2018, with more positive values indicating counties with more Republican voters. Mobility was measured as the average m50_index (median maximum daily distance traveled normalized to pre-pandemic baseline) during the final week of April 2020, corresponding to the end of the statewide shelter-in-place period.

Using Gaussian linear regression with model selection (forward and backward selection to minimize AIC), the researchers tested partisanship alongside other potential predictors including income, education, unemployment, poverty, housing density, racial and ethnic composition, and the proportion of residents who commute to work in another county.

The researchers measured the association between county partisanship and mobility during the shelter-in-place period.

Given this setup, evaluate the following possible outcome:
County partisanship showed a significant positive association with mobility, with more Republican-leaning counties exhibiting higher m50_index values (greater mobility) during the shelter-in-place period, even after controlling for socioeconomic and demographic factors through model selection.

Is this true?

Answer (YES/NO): NO